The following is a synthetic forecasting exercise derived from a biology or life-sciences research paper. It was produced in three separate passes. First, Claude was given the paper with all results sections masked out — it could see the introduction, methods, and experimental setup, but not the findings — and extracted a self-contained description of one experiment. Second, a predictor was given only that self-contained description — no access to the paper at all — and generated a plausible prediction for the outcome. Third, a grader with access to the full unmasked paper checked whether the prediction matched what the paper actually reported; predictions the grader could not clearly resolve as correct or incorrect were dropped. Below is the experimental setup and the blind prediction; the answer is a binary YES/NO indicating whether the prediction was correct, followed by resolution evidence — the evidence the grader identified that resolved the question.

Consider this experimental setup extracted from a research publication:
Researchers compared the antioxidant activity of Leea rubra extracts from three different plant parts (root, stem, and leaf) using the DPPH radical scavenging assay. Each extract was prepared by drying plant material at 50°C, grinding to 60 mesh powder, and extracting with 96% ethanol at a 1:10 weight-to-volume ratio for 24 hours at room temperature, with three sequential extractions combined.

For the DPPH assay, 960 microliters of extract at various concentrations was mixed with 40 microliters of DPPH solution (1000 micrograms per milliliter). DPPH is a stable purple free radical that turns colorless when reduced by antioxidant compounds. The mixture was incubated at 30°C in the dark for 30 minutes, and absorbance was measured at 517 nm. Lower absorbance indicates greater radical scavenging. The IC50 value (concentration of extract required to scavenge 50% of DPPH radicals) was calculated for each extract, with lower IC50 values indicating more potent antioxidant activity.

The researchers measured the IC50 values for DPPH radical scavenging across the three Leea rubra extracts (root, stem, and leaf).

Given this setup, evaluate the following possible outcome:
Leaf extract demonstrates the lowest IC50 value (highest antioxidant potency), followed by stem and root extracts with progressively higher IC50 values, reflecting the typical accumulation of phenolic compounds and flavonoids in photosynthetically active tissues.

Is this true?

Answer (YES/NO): NO